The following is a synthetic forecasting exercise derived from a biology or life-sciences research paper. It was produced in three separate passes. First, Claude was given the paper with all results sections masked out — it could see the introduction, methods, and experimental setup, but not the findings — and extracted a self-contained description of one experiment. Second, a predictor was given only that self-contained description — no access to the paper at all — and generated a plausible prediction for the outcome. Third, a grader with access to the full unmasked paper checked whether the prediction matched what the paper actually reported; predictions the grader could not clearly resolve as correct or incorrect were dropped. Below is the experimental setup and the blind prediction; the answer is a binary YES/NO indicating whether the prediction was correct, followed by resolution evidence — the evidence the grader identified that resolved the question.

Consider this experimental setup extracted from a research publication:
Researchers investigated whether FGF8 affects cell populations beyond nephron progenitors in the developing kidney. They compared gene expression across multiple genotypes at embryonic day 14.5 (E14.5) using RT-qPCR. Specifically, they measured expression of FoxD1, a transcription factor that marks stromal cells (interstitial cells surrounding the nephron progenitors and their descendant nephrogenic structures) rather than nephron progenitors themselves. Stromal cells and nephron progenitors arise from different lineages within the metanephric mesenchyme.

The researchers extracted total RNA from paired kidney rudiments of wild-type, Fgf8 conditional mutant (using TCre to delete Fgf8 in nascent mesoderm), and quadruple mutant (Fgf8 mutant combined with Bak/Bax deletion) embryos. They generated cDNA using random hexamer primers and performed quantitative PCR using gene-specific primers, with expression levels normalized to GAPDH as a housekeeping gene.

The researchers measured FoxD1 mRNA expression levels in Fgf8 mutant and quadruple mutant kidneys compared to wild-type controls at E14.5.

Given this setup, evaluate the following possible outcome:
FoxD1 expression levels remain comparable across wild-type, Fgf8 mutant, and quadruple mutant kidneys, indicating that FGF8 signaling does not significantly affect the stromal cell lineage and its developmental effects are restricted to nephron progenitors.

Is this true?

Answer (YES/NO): YES